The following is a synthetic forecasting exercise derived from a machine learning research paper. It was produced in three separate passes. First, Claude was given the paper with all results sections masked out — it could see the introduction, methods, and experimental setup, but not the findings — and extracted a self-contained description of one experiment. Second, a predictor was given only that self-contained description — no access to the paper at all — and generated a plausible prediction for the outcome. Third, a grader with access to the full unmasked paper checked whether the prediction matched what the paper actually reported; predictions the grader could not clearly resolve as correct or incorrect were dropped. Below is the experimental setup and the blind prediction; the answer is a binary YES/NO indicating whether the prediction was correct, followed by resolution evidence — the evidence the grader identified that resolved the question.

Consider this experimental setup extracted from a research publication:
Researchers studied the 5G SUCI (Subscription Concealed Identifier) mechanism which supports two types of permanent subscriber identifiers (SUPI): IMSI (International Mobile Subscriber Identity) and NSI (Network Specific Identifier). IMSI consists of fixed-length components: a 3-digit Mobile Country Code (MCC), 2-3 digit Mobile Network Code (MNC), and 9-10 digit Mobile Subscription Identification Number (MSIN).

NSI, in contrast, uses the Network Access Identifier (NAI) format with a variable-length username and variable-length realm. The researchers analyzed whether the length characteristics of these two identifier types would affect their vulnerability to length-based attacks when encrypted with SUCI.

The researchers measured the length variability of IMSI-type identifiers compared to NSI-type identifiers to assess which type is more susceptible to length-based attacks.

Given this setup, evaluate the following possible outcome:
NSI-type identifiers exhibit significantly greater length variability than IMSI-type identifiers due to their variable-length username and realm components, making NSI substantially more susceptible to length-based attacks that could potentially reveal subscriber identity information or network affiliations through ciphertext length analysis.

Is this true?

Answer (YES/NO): YES